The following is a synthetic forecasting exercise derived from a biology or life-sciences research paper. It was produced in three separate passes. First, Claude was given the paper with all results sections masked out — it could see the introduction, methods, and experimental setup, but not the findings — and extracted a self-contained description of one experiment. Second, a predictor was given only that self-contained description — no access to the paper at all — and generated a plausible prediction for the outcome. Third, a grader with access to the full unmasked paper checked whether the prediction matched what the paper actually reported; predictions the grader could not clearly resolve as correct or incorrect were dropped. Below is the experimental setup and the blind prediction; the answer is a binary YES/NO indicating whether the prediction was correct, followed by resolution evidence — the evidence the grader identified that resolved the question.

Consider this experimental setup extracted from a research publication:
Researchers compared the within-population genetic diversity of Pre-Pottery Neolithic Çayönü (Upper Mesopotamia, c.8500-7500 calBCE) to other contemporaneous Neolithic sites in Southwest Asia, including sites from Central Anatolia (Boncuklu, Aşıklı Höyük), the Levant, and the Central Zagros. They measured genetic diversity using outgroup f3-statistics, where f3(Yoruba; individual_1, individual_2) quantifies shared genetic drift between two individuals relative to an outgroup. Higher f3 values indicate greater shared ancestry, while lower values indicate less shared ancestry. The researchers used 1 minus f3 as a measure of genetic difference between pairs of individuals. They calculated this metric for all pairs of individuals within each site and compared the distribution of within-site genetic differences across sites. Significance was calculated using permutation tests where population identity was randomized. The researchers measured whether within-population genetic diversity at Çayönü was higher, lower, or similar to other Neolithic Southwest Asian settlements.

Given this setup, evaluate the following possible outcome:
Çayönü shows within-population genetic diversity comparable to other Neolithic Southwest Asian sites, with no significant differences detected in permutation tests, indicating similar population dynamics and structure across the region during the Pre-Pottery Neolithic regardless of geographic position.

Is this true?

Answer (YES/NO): NO